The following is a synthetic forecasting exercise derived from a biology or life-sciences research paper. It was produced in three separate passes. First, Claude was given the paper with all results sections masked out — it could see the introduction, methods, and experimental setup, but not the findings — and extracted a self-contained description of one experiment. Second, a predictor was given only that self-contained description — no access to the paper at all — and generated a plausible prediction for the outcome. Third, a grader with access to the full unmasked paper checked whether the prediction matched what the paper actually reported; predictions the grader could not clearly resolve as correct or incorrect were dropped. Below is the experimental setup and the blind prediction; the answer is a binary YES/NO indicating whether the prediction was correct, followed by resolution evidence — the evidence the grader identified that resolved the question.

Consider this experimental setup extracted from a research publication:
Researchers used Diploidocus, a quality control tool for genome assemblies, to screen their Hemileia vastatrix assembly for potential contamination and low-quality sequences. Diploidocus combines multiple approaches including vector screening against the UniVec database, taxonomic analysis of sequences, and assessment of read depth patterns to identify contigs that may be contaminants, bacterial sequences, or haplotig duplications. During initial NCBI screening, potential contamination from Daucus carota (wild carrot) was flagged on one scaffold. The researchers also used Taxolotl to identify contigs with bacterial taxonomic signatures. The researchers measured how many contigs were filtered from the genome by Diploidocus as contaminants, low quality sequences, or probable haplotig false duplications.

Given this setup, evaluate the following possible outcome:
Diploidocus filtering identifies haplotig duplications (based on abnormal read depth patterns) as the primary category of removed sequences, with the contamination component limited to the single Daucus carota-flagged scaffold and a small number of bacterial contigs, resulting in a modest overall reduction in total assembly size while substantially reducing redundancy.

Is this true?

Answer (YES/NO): YES